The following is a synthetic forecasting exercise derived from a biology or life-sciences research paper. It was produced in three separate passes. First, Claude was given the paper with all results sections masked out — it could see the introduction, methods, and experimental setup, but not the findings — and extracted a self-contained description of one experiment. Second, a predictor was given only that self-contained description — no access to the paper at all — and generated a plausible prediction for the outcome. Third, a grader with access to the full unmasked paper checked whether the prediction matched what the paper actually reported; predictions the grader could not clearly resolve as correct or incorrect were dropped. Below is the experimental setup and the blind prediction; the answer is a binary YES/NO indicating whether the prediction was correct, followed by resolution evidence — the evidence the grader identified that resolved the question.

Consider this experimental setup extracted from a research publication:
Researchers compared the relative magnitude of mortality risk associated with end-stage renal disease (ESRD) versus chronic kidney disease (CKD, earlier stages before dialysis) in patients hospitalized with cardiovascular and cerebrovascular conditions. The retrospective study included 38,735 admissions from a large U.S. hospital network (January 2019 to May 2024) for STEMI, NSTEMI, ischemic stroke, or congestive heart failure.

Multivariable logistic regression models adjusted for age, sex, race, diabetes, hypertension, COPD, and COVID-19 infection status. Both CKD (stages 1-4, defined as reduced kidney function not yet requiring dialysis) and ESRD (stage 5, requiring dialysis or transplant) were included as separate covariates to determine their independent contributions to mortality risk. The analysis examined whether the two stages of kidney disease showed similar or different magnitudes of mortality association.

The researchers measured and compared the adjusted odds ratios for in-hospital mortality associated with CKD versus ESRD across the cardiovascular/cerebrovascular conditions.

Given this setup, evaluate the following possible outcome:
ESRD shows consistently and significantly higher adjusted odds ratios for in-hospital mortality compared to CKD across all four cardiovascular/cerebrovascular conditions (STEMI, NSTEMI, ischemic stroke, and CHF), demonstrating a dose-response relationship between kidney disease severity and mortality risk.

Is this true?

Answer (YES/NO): NO